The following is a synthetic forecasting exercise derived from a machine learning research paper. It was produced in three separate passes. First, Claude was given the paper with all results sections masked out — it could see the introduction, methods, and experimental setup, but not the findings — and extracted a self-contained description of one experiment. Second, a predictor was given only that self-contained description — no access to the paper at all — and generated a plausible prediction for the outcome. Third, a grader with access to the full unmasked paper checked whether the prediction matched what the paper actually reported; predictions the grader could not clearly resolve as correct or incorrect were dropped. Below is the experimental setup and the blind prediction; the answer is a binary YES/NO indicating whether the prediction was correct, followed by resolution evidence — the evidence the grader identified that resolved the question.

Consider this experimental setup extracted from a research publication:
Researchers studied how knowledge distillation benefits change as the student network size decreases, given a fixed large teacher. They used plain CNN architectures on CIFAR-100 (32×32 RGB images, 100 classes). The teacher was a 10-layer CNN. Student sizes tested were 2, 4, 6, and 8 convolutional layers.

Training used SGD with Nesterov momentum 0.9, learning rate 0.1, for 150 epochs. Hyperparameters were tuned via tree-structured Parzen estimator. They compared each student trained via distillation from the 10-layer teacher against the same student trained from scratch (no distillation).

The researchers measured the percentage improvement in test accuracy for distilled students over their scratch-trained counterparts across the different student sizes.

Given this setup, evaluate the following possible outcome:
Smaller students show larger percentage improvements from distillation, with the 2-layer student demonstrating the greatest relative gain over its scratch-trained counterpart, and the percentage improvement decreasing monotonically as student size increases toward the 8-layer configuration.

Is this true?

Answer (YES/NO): NO